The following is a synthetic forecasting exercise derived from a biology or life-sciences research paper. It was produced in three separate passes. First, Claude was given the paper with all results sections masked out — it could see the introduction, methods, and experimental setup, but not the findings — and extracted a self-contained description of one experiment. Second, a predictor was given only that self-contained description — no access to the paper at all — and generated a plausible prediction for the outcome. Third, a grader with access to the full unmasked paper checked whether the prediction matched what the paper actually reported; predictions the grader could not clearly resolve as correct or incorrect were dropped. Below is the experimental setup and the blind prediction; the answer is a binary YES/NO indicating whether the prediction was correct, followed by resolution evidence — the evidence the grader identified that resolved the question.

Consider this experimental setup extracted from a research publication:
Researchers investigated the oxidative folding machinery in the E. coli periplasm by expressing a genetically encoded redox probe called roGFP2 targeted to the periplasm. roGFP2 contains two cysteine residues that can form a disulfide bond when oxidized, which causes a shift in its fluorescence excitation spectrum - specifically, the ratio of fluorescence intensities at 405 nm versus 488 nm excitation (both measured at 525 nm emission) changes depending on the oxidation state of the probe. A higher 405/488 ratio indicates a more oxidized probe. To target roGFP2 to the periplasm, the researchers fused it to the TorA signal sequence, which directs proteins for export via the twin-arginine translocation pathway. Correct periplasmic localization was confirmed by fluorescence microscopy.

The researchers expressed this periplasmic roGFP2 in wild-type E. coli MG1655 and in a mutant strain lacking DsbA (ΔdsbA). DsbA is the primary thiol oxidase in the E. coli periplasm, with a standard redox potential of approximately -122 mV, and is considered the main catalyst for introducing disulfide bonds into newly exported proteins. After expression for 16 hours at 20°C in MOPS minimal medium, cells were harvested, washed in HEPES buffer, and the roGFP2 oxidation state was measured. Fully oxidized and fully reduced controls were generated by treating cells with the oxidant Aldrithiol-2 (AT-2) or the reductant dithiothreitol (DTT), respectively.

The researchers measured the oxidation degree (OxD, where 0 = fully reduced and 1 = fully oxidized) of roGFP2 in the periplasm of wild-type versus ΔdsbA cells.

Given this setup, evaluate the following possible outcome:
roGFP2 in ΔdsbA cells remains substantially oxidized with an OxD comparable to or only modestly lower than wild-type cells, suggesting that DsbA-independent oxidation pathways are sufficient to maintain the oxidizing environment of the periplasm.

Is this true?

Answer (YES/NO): YES